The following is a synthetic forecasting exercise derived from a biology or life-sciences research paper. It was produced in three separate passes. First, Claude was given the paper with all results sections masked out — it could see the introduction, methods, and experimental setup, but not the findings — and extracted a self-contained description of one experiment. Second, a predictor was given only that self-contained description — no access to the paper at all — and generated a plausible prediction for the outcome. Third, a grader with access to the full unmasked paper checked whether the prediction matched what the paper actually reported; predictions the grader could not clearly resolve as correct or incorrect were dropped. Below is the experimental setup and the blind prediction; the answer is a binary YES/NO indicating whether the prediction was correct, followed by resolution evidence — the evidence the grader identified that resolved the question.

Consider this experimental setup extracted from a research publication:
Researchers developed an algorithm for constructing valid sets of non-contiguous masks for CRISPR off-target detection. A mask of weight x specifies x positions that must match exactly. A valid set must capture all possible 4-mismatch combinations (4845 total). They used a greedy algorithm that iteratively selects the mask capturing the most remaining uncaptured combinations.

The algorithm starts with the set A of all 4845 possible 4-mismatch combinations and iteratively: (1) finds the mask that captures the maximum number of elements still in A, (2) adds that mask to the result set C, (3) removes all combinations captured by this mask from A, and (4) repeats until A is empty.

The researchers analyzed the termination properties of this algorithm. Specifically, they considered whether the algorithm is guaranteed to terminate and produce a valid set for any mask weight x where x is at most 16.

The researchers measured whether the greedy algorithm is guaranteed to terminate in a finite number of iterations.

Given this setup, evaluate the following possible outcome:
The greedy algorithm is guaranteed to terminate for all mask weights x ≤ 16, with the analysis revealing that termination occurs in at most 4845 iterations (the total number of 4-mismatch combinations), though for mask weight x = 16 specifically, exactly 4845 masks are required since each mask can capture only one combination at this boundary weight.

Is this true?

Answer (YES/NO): NO